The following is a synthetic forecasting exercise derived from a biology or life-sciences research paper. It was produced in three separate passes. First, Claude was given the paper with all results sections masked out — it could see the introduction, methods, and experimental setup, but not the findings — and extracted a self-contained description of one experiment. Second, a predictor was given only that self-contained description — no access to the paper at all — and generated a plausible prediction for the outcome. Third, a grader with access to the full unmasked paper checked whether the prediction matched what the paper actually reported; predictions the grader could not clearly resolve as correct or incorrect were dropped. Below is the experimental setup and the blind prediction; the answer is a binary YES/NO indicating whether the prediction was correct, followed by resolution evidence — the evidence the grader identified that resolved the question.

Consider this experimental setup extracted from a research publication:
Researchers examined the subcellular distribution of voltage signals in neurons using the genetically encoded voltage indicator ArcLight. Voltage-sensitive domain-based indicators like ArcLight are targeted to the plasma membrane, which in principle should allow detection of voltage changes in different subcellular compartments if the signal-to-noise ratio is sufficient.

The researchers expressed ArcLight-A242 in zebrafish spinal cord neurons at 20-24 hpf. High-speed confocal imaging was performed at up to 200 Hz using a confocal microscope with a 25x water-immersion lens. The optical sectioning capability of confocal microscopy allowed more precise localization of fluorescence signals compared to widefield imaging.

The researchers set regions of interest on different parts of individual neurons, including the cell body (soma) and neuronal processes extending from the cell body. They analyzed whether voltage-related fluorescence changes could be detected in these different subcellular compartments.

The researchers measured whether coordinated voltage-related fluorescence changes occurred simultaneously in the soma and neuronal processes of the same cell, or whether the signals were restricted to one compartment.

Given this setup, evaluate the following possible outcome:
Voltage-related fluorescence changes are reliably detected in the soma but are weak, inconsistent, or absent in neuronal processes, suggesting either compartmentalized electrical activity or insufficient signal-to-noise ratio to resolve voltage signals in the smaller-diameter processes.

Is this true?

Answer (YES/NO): NO